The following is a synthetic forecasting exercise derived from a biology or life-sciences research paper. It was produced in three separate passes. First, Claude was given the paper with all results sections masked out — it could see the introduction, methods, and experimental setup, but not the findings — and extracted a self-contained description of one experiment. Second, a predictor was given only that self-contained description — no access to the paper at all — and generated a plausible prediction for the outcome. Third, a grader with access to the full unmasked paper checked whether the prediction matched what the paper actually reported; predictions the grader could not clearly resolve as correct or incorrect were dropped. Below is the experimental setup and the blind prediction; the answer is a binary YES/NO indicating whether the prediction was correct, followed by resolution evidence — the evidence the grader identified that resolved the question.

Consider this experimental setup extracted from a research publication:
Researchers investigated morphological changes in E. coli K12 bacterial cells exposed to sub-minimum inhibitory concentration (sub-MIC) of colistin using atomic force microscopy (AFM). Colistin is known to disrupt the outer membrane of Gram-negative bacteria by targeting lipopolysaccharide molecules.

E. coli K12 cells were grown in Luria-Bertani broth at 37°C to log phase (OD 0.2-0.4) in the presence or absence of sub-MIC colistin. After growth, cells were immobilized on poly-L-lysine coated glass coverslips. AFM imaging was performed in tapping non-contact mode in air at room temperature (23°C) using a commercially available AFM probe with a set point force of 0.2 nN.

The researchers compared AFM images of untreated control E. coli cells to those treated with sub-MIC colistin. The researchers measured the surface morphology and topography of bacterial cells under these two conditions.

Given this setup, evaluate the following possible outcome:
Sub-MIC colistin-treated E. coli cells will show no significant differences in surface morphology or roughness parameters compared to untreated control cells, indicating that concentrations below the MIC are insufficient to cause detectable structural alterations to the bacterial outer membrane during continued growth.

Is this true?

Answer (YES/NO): NO